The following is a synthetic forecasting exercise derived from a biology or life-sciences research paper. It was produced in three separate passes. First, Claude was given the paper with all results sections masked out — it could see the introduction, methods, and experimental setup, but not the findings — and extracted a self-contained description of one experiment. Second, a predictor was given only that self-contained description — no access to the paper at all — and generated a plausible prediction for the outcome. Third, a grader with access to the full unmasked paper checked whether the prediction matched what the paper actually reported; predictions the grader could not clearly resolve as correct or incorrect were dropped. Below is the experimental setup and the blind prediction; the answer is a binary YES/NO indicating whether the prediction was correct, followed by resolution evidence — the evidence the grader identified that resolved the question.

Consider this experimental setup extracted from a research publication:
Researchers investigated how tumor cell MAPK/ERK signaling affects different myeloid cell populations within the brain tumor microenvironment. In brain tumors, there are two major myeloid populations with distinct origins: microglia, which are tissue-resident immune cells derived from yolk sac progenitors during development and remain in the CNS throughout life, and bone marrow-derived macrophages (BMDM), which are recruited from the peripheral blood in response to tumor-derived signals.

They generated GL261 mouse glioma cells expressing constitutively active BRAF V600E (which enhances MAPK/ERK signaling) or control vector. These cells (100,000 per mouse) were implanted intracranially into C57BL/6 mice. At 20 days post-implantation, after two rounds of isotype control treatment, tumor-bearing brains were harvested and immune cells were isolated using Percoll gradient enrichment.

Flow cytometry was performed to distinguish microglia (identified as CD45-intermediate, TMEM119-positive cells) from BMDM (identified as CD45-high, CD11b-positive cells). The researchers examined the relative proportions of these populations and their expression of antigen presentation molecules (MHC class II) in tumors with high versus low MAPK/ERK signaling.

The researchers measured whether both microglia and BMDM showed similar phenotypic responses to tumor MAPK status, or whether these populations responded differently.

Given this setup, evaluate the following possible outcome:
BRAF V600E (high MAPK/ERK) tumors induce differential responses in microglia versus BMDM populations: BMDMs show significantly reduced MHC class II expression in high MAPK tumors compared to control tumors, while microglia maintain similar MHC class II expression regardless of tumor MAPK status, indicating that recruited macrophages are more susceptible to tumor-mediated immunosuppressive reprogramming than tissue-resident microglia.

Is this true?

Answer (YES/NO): NO